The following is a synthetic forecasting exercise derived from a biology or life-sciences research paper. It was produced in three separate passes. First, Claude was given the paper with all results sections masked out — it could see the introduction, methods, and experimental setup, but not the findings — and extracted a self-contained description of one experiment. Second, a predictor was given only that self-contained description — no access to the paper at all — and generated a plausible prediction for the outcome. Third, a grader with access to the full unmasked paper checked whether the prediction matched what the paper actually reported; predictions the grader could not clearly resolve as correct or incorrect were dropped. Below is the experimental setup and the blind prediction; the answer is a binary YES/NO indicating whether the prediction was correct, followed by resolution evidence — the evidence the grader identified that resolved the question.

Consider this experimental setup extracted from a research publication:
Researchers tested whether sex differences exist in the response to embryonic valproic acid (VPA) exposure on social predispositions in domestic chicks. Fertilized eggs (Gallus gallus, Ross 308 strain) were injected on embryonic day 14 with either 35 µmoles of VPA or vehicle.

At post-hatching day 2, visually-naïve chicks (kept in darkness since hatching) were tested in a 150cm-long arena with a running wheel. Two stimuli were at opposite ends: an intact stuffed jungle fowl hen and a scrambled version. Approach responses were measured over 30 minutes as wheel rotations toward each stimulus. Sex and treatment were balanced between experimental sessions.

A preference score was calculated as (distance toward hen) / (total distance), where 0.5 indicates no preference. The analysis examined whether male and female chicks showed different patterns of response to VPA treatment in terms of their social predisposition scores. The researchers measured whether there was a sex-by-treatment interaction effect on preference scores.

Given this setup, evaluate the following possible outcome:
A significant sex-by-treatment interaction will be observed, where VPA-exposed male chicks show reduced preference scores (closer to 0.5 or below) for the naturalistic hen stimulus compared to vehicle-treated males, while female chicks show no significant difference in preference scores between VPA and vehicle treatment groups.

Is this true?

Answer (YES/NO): NO